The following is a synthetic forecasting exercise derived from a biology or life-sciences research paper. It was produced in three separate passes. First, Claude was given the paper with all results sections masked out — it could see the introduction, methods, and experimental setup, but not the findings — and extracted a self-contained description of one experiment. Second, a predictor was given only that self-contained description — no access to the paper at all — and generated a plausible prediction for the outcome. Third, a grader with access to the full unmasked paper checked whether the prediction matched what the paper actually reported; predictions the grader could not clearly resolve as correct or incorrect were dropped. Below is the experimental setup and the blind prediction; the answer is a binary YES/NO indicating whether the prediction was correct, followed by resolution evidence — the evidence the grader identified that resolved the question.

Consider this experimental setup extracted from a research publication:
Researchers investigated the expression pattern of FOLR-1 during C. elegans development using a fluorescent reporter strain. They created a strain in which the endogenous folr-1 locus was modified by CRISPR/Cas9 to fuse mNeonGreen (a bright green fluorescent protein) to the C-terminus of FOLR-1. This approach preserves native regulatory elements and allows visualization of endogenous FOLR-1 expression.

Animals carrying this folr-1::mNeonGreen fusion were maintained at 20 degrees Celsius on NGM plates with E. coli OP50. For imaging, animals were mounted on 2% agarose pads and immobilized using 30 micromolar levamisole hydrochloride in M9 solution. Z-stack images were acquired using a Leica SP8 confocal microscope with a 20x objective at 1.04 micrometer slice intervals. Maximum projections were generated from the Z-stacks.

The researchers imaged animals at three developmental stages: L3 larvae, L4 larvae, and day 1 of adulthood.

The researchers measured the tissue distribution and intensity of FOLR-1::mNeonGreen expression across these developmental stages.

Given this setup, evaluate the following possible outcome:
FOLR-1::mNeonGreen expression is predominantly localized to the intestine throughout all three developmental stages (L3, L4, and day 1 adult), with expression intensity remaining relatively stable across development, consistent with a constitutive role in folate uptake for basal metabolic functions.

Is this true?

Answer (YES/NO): NO